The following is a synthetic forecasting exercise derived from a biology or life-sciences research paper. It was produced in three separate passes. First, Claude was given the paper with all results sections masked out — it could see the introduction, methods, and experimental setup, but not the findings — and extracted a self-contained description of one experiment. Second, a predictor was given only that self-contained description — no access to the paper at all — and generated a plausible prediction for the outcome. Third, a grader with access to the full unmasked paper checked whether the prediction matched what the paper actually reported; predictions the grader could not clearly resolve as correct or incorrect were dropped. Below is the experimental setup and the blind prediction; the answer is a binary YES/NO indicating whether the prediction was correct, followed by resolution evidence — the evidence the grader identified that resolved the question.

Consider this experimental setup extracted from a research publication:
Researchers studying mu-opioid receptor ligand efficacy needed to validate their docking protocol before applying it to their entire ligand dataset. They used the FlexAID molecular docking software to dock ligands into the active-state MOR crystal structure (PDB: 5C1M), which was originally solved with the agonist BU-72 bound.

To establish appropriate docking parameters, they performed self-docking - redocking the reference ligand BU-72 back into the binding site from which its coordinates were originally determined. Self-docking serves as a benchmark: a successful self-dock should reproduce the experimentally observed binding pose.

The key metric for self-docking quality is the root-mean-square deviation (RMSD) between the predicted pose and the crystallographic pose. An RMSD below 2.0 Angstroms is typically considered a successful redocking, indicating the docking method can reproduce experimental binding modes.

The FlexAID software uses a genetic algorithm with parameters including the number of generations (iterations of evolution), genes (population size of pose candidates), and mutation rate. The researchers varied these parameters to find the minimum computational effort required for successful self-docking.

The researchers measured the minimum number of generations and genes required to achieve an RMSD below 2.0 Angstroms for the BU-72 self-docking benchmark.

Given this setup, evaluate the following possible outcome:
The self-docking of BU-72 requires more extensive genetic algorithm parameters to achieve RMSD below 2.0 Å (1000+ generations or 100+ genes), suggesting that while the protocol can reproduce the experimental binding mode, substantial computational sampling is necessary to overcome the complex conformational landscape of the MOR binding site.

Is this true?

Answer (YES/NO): YES